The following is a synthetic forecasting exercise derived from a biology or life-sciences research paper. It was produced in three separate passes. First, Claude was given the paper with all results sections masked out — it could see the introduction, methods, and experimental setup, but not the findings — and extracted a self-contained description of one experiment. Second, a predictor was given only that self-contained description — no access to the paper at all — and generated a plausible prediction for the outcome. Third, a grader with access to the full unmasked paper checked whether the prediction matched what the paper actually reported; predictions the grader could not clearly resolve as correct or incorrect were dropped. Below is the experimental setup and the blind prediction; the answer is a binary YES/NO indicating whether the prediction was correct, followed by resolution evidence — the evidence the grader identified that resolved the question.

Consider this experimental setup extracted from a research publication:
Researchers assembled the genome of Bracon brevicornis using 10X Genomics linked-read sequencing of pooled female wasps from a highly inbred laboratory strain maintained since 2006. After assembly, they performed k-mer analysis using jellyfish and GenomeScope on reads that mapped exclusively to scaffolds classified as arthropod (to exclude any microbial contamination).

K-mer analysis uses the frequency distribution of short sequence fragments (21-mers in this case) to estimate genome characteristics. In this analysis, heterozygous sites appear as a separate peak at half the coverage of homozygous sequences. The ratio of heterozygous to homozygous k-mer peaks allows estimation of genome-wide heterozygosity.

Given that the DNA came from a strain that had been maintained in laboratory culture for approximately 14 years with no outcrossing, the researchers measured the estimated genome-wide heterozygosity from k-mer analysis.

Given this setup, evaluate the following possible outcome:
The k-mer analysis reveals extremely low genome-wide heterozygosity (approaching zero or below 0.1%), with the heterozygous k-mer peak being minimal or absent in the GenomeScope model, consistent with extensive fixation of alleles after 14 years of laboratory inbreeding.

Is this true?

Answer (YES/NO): NO